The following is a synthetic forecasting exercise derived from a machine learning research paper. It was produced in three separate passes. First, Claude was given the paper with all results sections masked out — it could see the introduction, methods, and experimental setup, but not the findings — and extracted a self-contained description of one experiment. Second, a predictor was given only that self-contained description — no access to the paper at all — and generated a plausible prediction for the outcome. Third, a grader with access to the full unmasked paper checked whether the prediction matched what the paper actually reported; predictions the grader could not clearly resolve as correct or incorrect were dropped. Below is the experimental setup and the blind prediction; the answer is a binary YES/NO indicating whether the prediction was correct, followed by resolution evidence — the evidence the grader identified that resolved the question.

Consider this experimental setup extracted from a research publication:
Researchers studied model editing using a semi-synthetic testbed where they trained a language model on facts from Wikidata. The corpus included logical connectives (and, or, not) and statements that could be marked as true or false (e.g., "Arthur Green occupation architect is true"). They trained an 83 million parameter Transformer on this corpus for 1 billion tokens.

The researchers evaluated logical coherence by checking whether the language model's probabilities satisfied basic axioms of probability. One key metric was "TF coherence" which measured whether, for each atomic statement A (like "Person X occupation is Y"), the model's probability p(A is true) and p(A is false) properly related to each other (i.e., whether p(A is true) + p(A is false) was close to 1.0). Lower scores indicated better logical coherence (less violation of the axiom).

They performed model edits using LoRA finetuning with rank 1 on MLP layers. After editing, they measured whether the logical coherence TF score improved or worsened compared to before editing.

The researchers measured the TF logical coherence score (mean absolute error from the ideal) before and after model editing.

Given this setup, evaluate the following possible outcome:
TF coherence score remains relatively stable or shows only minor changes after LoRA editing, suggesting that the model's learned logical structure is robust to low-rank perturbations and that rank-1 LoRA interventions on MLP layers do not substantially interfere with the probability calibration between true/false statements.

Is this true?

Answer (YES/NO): NO